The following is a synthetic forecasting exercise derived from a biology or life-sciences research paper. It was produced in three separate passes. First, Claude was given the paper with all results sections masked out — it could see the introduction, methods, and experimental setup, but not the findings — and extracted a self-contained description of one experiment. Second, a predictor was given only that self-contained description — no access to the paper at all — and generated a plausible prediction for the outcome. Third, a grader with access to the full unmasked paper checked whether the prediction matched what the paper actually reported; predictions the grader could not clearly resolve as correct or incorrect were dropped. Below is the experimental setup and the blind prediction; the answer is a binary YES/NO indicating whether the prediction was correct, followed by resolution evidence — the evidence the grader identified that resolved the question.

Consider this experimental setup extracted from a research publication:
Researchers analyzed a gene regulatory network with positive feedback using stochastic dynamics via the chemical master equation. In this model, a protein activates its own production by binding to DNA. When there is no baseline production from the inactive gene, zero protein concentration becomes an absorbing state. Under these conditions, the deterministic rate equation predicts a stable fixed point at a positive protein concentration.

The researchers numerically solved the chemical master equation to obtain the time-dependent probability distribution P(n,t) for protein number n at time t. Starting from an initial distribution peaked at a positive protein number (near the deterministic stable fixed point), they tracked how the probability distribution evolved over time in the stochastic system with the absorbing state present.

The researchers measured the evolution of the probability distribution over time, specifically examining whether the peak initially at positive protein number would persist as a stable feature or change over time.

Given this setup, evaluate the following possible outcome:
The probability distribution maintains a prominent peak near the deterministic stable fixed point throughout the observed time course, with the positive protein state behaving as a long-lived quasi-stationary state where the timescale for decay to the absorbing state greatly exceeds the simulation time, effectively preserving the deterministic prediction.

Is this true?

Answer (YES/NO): NO